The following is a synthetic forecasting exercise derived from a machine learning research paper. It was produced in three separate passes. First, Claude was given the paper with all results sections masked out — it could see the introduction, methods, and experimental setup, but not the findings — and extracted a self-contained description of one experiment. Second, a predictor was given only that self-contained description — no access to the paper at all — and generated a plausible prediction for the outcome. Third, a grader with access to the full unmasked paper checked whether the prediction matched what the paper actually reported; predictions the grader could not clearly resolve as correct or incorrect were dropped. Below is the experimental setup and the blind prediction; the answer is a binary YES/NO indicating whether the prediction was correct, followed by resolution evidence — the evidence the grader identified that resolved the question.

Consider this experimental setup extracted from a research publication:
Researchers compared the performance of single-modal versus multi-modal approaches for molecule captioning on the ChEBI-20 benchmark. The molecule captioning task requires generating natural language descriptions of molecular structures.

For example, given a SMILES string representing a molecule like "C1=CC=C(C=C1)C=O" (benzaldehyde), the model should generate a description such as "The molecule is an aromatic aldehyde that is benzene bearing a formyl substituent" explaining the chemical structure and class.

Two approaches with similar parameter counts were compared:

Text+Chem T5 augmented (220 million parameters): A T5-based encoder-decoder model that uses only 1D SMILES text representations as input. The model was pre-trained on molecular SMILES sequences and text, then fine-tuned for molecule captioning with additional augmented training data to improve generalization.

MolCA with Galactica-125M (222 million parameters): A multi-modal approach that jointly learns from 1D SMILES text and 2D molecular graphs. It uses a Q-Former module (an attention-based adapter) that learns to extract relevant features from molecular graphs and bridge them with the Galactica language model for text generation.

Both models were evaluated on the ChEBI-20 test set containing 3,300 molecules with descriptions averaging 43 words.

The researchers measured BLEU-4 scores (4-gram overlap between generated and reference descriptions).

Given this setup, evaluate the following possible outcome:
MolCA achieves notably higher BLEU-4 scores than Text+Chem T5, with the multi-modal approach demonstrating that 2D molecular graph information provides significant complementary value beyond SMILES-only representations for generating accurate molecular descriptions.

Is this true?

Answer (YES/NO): NO